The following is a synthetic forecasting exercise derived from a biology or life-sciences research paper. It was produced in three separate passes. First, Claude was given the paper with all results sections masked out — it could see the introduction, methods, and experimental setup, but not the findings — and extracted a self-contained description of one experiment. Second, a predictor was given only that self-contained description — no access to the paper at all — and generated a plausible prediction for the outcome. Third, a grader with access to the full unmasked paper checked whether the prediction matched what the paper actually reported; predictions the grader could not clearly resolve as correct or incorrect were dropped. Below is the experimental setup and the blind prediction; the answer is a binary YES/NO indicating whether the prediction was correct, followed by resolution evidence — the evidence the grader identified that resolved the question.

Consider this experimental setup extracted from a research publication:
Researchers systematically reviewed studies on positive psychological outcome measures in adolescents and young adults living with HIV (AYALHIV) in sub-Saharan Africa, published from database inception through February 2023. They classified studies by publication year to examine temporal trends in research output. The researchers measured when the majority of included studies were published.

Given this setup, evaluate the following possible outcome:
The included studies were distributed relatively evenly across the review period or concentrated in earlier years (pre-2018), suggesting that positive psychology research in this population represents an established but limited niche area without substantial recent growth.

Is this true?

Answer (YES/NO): NO